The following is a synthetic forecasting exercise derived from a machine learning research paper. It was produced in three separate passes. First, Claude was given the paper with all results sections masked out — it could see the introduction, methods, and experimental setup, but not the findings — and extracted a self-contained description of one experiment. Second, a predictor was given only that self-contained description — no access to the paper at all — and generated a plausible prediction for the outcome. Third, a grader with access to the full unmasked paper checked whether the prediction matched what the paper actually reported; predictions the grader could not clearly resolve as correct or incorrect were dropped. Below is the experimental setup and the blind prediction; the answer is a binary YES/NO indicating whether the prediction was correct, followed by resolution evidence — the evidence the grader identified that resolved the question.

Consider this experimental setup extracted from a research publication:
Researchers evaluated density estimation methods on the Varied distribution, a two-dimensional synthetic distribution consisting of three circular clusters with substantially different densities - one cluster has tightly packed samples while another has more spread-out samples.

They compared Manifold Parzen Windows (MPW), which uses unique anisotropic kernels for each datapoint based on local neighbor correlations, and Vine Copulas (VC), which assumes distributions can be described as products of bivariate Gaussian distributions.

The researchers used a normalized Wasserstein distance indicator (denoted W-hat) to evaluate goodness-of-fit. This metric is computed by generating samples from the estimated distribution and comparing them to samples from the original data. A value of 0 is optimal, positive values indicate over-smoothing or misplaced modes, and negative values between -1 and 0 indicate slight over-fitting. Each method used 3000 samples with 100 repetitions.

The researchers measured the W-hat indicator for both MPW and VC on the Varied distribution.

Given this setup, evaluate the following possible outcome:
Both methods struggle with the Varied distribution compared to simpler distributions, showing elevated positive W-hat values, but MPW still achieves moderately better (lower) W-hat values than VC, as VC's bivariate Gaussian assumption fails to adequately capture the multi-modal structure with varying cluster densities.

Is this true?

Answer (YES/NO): NO